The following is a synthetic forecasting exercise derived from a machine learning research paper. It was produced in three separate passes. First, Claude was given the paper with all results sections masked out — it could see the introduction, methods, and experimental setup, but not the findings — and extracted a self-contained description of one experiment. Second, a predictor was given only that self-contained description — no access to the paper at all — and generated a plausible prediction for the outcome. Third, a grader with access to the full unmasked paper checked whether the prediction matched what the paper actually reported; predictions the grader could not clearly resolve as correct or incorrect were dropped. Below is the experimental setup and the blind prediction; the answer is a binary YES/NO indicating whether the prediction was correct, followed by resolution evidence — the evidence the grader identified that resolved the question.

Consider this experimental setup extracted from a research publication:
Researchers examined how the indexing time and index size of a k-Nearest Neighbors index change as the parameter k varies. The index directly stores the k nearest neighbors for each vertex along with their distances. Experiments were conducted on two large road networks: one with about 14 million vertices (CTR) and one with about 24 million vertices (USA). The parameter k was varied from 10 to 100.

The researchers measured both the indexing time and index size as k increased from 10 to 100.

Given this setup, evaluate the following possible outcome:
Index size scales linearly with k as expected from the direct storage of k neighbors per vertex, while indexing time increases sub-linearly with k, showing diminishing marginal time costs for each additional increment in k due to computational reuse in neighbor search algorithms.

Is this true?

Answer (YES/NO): YES